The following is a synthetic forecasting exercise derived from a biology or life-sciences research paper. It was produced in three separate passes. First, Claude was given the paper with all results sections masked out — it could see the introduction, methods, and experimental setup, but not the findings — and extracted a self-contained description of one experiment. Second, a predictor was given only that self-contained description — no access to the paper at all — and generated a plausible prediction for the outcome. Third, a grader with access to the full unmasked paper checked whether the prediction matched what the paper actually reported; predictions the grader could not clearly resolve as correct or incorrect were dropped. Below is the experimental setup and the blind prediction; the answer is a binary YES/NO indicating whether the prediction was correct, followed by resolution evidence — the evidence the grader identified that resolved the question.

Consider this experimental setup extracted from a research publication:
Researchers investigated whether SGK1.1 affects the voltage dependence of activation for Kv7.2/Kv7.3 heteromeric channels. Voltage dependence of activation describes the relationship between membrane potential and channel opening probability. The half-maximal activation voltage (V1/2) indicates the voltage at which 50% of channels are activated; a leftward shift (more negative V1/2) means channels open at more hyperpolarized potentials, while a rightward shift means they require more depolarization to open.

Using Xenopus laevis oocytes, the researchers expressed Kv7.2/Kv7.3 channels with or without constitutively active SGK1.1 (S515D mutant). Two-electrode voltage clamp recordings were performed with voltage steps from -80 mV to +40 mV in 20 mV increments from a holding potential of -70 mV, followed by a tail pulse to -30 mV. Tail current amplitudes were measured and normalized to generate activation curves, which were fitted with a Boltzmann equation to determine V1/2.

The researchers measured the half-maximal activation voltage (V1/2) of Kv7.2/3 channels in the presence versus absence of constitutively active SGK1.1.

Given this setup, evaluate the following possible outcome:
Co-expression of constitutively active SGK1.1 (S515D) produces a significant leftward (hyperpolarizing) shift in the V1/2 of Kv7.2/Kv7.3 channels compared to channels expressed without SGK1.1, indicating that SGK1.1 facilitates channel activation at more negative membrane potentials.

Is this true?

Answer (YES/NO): NO